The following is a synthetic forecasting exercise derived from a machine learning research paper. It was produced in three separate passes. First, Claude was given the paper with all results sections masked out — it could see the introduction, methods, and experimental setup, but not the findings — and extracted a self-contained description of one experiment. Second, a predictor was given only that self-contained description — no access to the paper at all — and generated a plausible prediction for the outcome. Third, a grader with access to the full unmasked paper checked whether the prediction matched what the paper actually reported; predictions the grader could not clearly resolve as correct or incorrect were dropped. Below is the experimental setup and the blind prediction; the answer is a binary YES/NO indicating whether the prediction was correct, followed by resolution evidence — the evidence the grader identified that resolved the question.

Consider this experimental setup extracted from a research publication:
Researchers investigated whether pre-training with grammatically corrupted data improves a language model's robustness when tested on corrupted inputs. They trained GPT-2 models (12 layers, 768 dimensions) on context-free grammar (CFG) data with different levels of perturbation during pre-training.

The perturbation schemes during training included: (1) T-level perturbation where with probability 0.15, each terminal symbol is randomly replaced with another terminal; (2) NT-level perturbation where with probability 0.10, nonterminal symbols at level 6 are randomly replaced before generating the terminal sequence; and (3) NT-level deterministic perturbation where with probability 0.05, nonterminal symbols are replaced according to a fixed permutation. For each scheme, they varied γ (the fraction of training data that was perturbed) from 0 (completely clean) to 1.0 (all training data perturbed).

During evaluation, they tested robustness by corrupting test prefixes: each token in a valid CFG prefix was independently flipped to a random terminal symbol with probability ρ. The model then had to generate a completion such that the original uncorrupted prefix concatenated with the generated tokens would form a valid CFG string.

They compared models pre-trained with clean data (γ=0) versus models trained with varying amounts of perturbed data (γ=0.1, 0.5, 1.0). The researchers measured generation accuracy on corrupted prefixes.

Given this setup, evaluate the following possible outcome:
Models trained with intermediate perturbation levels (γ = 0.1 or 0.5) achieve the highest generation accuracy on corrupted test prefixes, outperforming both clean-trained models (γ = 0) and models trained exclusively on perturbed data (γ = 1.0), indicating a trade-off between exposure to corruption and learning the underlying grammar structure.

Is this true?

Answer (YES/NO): NO